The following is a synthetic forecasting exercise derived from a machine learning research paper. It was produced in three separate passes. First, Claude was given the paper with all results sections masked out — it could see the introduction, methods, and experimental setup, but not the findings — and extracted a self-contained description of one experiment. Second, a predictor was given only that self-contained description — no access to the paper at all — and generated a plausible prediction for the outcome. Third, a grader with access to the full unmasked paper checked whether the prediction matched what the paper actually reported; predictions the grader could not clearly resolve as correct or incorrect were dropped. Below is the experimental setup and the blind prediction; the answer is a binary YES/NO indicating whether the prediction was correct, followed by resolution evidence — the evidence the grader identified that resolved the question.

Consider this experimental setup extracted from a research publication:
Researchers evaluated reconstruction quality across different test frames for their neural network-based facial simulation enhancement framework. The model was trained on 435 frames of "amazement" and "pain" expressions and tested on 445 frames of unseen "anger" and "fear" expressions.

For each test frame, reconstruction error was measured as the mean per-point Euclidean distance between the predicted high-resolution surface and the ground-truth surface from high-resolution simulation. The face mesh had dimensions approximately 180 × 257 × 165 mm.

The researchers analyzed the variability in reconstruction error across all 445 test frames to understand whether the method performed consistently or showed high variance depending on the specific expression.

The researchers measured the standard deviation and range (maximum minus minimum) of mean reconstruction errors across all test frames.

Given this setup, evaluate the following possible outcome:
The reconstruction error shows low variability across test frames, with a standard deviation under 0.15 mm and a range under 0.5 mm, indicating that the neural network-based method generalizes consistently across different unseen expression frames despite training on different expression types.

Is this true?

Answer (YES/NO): YES